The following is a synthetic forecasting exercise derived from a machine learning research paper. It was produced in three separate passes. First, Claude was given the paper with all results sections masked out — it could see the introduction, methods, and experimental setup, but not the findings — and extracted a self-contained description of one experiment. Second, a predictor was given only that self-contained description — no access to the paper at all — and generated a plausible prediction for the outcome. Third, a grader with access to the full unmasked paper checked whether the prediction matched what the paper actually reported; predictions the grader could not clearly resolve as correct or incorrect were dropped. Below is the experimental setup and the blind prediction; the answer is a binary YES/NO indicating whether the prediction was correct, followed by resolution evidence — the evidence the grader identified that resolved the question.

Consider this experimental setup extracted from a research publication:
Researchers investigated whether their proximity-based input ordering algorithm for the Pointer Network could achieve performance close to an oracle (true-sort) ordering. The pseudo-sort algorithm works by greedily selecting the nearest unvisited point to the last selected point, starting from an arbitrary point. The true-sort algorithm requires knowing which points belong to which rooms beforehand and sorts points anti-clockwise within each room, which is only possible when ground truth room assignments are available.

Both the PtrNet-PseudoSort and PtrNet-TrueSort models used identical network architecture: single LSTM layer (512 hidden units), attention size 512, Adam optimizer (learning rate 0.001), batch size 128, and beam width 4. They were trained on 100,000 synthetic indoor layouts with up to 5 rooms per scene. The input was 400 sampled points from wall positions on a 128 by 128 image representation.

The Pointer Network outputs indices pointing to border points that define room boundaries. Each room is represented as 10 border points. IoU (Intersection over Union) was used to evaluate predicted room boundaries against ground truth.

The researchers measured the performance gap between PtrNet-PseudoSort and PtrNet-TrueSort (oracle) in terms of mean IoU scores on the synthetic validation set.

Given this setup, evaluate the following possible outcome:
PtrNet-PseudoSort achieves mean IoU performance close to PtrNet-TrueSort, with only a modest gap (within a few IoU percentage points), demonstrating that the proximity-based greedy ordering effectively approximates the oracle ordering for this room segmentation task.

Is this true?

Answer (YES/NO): NO